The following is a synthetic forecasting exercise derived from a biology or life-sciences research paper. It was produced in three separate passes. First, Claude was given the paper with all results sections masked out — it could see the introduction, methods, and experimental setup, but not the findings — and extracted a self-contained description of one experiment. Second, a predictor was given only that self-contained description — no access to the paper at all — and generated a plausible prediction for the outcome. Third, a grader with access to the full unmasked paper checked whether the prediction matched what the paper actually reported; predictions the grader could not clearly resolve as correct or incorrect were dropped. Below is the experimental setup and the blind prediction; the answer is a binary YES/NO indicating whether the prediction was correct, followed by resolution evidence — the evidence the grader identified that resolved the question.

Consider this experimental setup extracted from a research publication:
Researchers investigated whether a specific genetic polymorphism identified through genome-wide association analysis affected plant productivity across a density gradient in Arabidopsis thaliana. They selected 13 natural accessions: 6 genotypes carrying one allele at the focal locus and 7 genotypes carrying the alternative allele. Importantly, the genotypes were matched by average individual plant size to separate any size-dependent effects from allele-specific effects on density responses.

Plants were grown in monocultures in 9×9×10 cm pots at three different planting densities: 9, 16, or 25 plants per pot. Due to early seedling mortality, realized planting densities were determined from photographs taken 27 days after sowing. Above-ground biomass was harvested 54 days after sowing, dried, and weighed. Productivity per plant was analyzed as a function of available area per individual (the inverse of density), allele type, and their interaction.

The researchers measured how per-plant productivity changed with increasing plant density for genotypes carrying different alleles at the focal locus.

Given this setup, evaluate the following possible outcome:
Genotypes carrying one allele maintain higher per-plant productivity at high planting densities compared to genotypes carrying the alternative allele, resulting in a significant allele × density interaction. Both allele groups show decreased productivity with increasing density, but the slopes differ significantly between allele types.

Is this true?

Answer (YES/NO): YES